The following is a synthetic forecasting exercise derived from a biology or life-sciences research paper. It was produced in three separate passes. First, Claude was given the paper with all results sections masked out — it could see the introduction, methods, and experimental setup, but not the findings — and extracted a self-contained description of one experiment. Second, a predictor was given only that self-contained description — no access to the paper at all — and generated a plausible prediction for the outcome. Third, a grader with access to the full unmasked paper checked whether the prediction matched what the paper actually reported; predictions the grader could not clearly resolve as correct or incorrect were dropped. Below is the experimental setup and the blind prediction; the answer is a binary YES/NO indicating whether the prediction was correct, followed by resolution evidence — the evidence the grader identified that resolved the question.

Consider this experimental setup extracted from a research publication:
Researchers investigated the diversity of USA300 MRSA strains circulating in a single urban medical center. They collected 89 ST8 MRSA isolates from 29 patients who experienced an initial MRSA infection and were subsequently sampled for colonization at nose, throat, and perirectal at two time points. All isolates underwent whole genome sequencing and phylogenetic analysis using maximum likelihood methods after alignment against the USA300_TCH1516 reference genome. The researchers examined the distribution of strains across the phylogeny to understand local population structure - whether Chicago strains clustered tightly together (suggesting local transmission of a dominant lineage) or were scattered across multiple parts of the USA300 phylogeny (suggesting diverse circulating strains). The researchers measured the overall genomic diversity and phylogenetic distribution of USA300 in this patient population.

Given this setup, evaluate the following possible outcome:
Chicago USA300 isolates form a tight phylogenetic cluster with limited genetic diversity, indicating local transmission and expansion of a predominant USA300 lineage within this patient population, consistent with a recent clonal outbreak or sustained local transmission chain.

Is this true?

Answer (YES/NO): NO